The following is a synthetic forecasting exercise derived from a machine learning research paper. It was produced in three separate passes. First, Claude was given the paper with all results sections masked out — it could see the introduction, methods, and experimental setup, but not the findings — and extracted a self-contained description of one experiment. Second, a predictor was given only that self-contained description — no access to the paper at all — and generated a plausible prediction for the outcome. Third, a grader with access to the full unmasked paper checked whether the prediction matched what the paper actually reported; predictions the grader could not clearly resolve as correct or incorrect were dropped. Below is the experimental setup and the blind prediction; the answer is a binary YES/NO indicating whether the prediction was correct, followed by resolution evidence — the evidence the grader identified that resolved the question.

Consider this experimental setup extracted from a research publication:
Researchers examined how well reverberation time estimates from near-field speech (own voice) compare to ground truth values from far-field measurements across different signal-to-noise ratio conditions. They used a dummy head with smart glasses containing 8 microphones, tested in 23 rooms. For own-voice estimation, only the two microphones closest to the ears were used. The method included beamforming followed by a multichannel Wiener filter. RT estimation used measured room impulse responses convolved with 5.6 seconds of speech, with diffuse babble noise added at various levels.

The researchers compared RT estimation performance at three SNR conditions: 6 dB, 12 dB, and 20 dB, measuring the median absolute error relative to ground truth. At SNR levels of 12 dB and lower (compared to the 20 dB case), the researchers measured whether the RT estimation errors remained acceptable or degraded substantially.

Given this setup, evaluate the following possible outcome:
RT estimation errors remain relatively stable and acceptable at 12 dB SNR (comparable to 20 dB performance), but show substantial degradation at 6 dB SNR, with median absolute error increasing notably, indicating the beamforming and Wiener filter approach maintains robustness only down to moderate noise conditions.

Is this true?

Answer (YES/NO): NO